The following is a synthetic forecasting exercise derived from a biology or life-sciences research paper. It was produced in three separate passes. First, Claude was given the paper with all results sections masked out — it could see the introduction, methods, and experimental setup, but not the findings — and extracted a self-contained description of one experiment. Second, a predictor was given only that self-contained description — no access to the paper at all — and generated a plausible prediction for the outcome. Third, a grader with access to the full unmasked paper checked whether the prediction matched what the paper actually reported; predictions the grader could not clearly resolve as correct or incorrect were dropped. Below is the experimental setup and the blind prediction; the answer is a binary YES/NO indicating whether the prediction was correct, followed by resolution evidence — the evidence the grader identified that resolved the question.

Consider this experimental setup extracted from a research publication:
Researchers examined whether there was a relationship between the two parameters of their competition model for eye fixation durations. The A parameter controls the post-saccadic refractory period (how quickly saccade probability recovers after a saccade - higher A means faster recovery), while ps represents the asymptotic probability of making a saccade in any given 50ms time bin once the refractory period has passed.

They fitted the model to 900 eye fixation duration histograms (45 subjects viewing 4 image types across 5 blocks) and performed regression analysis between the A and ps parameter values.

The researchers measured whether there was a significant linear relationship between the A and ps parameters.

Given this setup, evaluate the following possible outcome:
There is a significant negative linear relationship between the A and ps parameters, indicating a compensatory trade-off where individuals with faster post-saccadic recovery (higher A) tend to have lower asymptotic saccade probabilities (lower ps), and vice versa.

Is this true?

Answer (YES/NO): YES